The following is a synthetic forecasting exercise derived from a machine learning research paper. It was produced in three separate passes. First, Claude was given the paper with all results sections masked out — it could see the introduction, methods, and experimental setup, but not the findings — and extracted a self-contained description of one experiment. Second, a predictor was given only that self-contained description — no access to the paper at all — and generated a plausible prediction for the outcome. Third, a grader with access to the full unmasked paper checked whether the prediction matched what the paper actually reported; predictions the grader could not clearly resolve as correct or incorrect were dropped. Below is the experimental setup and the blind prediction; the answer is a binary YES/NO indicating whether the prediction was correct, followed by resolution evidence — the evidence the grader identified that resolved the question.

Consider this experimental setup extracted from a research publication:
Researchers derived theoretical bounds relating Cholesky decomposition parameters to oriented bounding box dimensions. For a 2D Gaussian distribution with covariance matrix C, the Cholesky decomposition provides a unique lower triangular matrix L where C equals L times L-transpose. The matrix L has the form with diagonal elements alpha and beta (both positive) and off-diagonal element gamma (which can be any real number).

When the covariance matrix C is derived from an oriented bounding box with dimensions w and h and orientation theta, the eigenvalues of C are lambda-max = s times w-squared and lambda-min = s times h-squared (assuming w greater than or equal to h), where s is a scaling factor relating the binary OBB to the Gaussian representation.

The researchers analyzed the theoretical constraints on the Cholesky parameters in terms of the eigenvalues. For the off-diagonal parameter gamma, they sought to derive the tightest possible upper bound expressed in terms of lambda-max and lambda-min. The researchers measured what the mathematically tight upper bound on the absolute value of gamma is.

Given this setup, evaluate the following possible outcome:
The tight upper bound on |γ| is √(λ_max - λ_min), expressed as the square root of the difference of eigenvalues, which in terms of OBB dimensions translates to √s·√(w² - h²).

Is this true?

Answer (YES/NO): NO